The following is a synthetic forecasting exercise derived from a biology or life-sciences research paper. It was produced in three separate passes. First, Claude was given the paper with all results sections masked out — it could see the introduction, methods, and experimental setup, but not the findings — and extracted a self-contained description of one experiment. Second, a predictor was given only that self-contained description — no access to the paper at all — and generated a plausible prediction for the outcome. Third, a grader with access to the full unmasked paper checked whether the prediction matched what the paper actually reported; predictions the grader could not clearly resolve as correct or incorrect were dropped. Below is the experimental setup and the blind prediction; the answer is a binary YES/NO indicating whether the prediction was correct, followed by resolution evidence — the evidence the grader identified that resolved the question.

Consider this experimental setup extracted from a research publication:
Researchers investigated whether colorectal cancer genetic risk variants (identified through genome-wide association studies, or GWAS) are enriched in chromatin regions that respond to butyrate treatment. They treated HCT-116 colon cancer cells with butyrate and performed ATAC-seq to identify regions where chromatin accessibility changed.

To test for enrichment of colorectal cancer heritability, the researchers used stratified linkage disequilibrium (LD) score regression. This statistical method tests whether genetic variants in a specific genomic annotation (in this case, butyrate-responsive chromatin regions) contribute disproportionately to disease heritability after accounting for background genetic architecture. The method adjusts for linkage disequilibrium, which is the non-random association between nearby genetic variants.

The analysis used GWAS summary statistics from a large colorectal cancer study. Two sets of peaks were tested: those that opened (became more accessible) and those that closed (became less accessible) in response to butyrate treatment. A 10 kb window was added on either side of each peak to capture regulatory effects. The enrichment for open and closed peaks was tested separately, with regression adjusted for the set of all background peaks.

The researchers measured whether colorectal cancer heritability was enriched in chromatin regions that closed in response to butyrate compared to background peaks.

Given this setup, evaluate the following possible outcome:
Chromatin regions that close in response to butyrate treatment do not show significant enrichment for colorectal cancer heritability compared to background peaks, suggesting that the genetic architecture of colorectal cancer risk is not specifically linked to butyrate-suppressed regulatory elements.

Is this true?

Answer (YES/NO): YES